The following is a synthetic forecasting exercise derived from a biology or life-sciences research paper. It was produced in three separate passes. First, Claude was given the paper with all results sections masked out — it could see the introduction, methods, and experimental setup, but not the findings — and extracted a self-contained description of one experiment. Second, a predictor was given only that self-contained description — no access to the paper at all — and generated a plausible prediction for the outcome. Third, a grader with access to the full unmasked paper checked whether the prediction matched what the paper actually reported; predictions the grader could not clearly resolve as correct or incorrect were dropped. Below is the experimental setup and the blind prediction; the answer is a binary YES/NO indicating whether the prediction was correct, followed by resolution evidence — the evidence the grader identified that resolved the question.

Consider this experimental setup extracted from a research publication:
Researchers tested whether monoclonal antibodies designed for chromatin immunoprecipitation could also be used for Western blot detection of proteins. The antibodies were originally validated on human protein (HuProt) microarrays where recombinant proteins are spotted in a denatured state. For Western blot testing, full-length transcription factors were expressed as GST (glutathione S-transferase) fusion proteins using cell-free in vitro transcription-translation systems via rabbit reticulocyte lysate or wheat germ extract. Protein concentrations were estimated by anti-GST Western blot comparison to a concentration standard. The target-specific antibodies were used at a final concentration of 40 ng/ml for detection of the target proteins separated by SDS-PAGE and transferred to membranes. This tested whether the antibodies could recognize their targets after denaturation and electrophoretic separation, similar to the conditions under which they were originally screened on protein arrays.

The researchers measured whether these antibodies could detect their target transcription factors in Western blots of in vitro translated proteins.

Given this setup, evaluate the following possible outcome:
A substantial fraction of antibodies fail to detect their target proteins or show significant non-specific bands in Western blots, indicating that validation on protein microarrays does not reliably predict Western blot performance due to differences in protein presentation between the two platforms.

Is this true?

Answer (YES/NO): NO